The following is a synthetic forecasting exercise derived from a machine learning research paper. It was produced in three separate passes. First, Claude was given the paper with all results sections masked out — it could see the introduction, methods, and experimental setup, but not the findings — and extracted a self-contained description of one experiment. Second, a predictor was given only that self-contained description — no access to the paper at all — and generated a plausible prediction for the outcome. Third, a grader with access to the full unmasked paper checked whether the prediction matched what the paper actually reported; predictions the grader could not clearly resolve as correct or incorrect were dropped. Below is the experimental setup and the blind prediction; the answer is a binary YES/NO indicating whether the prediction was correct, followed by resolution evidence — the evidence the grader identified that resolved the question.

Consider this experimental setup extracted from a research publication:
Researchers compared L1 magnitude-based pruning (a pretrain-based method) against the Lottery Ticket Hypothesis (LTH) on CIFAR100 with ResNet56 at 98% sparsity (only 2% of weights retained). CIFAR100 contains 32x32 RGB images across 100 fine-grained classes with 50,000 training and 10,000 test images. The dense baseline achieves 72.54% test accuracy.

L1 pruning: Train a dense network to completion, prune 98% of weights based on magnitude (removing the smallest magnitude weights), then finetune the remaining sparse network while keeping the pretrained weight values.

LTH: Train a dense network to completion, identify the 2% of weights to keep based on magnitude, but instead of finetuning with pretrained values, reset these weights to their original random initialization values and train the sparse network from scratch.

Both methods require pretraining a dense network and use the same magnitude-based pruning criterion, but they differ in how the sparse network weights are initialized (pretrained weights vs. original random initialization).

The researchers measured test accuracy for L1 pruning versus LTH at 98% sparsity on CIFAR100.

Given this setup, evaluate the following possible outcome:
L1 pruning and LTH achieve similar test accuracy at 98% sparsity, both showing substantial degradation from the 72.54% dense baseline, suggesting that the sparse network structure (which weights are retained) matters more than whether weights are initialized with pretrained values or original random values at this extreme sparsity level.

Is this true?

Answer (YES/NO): NO